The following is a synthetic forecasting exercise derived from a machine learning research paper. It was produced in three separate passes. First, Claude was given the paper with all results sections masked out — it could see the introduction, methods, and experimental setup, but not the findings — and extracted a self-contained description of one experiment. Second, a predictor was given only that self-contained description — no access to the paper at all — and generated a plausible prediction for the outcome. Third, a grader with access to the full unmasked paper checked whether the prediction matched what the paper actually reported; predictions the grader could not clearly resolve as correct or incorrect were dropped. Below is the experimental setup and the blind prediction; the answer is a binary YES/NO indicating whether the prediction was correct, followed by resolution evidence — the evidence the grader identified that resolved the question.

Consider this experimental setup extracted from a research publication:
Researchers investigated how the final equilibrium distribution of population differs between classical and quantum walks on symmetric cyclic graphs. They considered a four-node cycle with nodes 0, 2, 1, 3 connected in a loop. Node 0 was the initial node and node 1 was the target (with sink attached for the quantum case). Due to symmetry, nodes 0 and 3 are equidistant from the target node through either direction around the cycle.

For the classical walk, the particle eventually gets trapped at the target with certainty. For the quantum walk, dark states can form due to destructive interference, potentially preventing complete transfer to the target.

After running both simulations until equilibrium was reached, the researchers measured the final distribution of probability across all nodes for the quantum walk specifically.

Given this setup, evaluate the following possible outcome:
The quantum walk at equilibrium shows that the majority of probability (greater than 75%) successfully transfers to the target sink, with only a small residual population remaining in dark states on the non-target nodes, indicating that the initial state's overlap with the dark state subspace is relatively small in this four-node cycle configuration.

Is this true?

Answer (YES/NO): NO